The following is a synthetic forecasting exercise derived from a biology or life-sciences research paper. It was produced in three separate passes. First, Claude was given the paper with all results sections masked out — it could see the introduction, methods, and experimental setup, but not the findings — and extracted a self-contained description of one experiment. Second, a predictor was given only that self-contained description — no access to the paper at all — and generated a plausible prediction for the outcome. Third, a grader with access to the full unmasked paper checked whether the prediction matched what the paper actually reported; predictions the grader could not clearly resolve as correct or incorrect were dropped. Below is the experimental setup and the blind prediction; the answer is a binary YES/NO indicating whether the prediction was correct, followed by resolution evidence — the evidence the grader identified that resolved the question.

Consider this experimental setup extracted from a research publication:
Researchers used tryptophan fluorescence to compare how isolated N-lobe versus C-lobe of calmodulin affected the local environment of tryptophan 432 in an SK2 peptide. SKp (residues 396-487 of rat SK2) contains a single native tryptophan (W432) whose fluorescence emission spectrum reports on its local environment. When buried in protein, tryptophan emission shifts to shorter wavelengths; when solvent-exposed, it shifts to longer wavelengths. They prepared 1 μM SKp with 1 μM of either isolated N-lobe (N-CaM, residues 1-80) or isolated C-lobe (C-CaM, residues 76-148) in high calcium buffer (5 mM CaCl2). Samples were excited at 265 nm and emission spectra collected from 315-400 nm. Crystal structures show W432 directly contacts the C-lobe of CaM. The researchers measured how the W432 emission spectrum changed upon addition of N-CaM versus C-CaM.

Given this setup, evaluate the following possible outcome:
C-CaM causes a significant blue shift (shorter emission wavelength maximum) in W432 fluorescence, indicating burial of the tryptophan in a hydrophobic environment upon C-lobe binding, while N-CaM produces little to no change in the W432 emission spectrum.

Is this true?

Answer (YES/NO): NO